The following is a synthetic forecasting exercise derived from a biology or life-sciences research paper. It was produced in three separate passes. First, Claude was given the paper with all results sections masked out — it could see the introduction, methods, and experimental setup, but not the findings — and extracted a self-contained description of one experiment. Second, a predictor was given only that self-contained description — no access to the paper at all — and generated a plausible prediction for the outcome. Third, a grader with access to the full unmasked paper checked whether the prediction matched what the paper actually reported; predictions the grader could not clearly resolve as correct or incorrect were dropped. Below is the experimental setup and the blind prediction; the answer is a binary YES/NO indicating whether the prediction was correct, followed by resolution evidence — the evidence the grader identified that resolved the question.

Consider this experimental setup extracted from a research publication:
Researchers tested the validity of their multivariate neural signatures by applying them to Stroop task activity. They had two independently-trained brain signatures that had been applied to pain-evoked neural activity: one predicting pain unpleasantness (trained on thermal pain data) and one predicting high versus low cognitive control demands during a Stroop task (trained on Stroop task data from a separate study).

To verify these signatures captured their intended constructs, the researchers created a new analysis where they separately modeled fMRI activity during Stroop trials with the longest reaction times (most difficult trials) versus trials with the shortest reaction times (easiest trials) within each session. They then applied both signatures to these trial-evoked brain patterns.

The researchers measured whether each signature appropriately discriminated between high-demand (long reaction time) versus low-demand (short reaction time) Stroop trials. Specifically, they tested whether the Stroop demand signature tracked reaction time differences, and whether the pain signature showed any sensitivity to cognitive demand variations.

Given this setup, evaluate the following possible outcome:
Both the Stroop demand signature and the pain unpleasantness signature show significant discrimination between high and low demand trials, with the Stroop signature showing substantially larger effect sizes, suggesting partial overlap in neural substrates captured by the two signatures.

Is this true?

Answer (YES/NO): NO